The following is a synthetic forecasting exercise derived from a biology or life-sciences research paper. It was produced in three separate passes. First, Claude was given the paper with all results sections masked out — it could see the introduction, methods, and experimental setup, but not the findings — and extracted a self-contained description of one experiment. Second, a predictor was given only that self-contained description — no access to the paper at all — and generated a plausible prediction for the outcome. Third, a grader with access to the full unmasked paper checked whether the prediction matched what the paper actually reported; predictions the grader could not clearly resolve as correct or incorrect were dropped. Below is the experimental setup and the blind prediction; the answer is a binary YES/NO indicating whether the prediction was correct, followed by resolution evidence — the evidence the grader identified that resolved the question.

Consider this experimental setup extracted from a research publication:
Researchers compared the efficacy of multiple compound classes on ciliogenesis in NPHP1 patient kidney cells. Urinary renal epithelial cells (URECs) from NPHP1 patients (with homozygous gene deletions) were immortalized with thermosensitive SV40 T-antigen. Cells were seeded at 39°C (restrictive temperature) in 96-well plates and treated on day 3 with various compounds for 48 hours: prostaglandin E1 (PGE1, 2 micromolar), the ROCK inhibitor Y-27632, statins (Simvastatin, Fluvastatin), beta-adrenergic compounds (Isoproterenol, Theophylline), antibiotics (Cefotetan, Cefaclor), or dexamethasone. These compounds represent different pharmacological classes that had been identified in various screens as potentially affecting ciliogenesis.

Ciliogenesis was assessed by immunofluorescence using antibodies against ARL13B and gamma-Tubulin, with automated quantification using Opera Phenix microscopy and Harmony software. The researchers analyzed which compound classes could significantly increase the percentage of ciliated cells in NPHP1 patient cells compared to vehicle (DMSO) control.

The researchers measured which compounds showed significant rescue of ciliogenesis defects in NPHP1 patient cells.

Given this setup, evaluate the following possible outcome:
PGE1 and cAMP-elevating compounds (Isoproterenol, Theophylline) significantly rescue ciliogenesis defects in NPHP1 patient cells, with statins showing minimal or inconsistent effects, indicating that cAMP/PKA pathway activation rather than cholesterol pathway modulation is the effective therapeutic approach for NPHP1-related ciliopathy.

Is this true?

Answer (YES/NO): NO